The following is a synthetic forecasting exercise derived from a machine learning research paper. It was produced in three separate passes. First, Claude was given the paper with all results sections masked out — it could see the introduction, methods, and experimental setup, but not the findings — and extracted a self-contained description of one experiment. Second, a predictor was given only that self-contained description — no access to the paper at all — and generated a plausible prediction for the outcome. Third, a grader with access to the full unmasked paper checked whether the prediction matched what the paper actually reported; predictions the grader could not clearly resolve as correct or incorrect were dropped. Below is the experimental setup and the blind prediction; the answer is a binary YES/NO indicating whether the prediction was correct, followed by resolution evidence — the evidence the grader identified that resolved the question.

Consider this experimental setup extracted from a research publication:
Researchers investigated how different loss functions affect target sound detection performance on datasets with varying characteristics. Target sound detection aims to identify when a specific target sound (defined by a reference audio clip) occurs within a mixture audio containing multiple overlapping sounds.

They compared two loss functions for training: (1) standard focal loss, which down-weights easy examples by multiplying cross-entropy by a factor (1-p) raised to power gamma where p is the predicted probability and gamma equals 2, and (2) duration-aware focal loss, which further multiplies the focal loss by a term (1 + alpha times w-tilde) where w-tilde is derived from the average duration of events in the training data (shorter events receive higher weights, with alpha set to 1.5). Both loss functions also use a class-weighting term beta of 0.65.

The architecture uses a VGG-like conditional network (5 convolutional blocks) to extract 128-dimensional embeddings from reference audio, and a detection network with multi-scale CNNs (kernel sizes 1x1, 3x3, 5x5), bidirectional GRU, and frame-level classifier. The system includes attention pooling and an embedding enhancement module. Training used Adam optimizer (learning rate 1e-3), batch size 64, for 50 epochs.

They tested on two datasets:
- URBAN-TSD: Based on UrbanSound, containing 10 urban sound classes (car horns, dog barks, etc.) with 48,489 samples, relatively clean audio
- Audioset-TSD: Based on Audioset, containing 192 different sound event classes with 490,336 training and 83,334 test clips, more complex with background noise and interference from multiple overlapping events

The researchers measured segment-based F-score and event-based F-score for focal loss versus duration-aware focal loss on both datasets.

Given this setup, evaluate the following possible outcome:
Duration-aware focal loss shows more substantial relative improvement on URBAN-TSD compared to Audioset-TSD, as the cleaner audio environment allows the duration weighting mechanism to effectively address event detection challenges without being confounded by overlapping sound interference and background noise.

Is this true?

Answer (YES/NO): NO